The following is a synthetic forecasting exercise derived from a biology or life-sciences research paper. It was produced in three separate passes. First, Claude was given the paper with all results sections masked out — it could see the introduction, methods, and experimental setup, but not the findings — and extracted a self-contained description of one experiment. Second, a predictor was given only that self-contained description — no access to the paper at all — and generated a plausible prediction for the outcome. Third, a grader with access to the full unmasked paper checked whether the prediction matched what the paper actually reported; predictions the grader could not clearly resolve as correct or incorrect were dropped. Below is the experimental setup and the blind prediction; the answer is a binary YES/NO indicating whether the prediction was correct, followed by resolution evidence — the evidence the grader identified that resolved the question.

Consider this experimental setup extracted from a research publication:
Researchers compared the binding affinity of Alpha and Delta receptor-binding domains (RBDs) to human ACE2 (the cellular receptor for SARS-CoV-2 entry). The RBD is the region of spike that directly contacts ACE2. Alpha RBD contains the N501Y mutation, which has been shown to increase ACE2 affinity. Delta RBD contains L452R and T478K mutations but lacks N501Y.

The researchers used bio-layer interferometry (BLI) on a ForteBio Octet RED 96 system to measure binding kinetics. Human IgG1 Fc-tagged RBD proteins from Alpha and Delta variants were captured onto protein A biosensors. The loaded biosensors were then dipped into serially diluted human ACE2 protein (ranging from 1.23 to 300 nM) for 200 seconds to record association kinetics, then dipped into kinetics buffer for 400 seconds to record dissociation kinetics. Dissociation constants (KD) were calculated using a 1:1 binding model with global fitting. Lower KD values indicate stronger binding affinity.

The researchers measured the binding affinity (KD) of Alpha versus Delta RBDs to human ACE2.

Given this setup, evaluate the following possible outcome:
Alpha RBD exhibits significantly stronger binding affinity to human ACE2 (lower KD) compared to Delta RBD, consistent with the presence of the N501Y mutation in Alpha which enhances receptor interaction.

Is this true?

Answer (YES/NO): YES